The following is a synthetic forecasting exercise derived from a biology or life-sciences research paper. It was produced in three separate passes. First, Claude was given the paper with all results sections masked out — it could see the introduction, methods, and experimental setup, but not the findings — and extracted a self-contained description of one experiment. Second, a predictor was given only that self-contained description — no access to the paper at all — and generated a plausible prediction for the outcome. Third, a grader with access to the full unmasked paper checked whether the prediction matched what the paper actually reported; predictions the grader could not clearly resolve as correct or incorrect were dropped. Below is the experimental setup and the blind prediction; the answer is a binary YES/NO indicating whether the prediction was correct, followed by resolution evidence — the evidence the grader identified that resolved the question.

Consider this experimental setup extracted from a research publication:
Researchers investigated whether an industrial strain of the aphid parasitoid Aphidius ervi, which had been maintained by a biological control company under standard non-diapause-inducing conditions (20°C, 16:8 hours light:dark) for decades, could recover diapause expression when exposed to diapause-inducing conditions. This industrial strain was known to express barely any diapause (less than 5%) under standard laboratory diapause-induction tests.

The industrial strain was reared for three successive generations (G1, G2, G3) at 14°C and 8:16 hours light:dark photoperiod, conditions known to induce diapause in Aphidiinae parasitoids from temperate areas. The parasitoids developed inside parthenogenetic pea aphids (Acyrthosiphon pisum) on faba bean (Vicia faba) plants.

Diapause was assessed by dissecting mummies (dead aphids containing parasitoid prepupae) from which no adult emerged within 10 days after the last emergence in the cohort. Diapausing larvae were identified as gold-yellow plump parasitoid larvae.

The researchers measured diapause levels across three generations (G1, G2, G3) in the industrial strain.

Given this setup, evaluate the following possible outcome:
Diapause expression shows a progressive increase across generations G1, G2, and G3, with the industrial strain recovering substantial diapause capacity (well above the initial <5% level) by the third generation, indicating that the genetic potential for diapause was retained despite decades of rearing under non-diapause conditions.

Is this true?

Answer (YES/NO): NO